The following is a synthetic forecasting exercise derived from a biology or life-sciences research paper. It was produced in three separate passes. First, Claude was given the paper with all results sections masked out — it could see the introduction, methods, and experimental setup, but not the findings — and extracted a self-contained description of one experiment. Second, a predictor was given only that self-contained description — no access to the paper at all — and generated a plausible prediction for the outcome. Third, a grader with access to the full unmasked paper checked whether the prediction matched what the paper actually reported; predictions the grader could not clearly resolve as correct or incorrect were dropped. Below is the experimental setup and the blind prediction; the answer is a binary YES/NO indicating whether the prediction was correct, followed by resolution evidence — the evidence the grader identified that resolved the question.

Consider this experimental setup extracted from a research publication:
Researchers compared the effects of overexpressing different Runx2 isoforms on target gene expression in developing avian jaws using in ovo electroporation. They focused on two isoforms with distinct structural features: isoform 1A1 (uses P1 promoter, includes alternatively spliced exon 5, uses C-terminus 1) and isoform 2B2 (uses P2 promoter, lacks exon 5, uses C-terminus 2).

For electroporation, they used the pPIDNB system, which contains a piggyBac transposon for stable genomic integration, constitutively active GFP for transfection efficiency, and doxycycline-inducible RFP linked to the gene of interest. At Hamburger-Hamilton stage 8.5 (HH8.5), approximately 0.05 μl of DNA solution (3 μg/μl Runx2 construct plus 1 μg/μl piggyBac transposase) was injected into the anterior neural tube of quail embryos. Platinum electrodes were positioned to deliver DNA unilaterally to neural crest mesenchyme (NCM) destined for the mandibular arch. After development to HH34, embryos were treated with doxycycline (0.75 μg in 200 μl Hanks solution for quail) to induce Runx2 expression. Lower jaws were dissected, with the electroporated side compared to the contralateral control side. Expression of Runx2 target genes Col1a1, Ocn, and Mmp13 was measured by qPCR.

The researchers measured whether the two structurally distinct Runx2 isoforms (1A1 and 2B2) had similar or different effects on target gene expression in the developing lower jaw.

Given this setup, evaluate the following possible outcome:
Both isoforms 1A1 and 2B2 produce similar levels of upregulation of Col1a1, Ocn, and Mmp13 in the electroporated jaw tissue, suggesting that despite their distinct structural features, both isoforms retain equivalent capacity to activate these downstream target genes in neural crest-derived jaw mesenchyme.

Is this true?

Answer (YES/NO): NO